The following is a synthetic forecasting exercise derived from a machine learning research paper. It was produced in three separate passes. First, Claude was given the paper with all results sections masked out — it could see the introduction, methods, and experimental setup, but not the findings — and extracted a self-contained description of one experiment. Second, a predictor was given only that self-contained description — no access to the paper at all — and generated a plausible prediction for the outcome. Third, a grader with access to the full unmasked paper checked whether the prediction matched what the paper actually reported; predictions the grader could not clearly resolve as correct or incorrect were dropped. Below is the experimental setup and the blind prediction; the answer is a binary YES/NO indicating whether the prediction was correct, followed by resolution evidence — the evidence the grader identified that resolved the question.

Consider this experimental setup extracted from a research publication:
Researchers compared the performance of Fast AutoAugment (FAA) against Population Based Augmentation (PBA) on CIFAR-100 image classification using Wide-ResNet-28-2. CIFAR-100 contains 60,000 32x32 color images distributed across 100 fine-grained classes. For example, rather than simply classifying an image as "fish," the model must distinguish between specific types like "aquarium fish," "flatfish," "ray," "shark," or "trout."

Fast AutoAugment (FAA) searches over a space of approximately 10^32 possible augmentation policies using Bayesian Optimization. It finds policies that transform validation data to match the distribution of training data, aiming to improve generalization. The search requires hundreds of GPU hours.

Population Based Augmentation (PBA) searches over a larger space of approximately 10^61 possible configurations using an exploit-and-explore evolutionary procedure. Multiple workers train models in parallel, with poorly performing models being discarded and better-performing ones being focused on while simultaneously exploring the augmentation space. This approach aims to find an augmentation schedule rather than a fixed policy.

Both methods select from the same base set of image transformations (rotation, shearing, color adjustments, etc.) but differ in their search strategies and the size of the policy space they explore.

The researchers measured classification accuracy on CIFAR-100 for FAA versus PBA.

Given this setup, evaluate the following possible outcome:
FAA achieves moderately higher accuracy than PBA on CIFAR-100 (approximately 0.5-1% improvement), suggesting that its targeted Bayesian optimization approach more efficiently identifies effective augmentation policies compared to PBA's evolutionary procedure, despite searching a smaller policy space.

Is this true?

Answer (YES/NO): NO